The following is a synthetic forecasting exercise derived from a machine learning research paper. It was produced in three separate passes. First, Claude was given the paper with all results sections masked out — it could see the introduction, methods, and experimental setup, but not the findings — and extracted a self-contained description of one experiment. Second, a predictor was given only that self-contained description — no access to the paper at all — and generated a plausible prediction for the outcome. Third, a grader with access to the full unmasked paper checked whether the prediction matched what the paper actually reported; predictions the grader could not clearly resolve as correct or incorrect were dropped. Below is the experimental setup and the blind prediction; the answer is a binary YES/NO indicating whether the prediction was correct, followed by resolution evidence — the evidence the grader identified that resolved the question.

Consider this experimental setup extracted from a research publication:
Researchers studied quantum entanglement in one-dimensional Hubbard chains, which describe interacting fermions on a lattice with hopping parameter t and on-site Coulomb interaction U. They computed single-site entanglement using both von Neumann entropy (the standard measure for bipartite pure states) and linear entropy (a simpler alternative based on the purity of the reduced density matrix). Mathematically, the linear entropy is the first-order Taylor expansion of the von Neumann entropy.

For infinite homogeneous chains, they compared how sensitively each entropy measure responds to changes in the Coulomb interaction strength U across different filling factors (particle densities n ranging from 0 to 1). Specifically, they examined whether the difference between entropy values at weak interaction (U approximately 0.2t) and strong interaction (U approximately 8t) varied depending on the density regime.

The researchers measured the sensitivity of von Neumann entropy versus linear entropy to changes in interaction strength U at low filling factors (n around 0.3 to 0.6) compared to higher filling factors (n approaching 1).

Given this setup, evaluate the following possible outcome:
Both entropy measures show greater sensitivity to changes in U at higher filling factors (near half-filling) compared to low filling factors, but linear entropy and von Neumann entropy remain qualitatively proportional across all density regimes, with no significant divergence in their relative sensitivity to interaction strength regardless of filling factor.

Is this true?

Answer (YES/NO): NO